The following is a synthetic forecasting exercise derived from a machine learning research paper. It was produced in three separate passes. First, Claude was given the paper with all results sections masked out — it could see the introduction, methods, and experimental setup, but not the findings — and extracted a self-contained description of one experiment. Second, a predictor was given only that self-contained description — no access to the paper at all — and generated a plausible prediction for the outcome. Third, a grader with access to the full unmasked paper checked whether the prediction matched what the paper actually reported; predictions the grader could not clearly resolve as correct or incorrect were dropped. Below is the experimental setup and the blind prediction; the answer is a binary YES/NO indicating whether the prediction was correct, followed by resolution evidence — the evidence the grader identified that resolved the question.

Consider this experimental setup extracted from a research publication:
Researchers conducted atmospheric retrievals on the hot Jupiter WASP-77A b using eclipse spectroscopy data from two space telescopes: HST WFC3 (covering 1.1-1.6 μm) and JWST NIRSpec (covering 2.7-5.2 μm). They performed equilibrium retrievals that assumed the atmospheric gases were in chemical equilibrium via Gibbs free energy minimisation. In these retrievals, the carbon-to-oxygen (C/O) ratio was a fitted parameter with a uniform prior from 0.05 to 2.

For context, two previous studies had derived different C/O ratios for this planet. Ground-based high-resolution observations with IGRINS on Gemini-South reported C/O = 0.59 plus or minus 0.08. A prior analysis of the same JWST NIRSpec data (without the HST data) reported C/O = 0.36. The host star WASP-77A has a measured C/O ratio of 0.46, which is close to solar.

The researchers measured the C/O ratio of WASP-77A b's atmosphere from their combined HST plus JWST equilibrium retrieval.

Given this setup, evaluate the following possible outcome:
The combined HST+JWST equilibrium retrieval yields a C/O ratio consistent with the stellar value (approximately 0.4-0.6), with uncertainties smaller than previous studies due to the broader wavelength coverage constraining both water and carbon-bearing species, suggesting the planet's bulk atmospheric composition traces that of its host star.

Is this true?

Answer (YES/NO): NO